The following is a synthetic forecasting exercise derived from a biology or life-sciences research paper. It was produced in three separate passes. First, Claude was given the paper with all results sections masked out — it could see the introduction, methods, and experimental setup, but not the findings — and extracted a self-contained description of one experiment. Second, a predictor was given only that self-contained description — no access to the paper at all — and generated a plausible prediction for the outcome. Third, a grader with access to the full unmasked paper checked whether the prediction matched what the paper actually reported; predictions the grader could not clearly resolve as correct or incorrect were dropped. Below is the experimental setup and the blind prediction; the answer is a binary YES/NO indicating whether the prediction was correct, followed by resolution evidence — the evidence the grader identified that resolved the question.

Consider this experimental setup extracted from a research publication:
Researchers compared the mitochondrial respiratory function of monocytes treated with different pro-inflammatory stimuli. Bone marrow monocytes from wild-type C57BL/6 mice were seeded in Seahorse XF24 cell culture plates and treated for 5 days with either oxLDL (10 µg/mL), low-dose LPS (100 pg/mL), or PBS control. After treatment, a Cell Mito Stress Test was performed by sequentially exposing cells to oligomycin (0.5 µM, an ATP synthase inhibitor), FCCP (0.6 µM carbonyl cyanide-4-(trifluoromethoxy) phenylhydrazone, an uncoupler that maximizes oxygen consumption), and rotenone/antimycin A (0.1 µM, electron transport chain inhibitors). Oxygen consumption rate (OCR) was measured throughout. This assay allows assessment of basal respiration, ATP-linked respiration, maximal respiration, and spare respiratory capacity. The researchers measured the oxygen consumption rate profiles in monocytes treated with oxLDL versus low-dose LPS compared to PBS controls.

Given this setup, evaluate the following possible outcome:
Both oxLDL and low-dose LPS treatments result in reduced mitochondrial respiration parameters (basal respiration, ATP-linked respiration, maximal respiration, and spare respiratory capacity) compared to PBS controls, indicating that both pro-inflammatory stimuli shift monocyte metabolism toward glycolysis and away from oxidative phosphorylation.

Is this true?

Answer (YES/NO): NO